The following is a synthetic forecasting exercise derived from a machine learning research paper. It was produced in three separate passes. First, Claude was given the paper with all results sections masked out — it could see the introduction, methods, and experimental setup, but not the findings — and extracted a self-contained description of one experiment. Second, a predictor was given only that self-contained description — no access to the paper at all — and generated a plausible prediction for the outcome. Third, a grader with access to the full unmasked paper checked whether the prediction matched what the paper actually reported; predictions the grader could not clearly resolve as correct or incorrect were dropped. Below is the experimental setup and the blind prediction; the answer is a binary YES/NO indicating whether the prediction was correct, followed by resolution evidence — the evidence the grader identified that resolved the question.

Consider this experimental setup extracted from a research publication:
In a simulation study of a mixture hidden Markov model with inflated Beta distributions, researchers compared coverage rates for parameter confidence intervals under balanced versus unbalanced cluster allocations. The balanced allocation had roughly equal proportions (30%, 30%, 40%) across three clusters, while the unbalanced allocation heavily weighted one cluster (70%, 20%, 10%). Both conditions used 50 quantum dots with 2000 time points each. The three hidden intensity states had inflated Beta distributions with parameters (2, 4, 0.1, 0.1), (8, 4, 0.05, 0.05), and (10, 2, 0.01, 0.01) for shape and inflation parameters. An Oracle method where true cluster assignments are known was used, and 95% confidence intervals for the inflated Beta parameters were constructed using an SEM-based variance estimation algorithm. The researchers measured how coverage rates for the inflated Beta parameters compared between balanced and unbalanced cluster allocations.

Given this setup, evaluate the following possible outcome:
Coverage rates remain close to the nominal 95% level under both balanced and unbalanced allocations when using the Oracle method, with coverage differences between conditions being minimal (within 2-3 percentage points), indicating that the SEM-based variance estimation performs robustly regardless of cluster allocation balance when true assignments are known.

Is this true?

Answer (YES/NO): NO